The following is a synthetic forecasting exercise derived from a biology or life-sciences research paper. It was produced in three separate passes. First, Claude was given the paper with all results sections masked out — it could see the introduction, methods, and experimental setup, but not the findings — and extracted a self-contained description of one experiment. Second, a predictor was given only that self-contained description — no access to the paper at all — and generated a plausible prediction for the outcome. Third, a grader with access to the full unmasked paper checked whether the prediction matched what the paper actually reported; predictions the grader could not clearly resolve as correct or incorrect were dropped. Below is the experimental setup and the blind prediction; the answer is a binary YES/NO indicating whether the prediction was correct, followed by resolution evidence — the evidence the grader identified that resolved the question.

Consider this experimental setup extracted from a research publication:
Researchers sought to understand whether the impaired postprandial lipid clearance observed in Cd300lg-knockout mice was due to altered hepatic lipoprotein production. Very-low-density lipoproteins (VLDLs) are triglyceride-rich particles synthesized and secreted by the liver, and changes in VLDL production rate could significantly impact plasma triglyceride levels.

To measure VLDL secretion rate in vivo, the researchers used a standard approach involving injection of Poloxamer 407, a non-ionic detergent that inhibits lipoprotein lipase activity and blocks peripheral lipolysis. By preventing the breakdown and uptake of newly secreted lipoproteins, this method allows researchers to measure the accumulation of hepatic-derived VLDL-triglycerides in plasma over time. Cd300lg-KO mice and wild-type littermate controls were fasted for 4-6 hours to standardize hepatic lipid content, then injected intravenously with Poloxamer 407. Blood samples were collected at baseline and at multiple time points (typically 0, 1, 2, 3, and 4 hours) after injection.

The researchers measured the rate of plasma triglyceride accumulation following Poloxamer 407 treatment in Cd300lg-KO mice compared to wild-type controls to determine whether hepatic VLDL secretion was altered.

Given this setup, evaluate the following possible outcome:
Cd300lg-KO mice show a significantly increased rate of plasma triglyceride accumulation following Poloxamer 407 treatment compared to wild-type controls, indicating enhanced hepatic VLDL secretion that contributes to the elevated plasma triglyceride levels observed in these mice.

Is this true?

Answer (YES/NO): NO